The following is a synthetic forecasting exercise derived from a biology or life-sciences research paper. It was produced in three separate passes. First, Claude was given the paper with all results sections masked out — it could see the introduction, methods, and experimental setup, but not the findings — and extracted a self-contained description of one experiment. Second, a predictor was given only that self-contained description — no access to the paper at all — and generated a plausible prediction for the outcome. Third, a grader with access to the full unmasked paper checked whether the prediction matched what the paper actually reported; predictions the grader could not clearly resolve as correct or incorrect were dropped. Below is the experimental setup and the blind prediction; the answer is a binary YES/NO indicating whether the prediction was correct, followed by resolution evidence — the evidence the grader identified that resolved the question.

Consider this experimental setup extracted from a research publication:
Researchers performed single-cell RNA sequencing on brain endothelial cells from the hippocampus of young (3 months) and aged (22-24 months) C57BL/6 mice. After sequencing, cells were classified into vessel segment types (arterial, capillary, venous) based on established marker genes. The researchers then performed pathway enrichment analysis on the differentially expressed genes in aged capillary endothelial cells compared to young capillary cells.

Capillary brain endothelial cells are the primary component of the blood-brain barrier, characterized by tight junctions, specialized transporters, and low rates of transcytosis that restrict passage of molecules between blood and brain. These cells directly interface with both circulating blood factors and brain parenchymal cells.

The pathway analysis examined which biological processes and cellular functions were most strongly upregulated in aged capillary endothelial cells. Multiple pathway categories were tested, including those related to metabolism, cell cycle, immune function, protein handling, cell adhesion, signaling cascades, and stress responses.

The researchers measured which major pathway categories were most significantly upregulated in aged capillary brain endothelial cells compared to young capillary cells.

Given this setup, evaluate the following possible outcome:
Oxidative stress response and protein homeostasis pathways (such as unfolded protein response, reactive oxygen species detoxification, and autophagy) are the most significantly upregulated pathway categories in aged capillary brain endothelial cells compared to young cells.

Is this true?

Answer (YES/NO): NO